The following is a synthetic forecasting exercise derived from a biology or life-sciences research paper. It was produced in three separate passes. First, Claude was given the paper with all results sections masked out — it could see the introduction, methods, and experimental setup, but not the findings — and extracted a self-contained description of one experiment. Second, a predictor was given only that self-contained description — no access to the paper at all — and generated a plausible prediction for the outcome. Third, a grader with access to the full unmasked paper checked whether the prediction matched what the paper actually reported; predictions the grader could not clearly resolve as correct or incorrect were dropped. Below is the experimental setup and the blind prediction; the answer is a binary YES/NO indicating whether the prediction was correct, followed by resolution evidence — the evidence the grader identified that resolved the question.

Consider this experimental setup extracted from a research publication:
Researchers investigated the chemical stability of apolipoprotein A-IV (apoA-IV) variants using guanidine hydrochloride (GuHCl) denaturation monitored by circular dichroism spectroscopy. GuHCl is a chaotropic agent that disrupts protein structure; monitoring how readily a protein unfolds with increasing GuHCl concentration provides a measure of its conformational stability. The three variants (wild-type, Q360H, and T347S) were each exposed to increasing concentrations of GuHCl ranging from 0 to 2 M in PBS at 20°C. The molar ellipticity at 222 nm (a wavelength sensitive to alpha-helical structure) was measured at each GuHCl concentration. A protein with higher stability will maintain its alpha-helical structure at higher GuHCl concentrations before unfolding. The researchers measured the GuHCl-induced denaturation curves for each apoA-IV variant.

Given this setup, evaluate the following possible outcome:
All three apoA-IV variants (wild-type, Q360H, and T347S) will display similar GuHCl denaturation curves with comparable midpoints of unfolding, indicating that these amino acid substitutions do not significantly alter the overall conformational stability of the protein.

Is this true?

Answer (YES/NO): NO